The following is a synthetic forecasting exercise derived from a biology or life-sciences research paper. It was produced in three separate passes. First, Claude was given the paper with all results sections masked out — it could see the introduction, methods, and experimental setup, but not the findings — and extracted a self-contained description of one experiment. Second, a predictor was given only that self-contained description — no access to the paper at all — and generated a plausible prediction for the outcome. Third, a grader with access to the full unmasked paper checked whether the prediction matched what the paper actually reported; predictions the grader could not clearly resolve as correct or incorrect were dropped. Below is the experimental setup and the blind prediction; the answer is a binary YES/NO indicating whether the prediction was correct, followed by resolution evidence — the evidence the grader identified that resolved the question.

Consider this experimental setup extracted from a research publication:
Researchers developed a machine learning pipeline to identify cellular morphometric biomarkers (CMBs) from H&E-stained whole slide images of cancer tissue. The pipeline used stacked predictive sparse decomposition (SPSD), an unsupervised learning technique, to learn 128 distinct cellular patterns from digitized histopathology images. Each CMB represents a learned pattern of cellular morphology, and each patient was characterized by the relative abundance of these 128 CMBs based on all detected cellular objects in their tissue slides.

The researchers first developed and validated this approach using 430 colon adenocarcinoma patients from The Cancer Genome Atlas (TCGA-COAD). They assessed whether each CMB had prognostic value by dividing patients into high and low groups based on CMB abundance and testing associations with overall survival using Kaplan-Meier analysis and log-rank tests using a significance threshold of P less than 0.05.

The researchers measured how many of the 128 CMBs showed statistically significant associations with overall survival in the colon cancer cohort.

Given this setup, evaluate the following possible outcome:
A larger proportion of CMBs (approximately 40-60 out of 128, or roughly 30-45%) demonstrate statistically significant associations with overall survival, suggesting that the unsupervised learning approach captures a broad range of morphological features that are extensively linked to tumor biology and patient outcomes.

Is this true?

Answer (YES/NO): NO